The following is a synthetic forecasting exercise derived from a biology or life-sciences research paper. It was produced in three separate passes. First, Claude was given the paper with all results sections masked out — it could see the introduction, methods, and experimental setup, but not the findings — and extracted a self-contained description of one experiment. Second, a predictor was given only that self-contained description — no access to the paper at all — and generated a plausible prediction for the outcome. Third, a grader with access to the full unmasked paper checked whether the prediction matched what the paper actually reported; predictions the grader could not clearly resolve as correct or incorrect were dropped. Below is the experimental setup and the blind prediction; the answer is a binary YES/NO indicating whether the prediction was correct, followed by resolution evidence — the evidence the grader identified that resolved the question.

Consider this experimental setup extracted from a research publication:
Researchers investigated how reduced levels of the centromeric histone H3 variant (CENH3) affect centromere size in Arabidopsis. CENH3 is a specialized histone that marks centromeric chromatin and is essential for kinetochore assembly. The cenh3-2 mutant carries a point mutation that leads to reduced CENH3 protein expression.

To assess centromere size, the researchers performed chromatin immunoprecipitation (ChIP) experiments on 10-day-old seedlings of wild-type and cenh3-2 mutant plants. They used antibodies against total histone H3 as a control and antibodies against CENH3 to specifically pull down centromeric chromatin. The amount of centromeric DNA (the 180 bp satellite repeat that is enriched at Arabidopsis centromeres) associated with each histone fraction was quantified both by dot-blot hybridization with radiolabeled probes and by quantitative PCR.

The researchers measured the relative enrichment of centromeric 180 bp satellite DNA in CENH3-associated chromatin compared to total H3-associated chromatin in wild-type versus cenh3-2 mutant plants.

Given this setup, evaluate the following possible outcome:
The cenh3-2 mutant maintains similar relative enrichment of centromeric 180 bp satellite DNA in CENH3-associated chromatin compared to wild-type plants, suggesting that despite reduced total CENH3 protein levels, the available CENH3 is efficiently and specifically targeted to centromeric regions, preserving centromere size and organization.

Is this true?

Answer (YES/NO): NO